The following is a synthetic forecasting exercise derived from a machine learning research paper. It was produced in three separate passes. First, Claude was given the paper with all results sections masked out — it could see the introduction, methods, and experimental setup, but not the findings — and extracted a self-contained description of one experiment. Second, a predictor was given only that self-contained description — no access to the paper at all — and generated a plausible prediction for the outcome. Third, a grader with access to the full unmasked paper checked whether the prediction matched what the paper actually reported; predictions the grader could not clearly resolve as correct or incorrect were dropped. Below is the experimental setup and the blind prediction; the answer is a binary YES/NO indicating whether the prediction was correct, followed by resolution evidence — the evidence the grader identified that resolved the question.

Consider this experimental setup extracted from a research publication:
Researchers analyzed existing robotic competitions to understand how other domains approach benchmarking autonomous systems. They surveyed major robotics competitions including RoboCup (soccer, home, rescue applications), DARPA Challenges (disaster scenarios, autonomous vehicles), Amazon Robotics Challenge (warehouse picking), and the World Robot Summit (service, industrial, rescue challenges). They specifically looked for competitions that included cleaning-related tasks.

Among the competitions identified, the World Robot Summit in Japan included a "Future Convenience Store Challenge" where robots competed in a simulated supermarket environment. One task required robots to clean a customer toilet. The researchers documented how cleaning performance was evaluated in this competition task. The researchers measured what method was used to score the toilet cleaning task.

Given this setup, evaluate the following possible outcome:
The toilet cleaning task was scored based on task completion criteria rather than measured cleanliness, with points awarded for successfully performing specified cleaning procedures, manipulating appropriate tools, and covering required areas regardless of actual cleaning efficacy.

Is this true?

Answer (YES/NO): NO